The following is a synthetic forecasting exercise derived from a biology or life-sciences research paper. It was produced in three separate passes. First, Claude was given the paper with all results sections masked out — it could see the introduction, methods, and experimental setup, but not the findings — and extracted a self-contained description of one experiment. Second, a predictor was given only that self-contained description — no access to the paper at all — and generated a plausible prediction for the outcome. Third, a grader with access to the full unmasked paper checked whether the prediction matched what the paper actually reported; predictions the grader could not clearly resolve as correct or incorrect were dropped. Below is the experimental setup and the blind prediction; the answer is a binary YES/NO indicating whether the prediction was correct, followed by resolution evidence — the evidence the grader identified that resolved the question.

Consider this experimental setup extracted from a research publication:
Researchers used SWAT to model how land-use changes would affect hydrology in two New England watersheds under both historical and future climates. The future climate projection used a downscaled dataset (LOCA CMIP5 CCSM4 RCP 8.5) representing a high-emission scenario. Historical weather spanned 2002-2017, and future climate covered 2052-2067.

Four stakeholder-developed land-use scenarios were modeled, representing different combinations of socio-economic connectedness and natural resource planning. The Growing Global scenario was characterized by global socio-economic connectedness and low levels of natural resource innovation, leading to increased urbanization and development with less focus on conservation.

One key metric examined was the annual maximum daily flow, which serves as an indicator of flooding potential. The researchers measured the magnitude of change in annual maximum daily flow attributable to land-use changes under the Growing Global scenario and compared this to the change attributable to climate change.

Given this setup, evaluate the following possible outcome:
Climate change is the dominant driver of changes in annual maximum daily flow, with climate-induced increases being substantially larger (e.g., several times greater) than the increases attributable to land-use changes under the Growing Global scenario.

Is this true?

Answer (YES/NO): NO